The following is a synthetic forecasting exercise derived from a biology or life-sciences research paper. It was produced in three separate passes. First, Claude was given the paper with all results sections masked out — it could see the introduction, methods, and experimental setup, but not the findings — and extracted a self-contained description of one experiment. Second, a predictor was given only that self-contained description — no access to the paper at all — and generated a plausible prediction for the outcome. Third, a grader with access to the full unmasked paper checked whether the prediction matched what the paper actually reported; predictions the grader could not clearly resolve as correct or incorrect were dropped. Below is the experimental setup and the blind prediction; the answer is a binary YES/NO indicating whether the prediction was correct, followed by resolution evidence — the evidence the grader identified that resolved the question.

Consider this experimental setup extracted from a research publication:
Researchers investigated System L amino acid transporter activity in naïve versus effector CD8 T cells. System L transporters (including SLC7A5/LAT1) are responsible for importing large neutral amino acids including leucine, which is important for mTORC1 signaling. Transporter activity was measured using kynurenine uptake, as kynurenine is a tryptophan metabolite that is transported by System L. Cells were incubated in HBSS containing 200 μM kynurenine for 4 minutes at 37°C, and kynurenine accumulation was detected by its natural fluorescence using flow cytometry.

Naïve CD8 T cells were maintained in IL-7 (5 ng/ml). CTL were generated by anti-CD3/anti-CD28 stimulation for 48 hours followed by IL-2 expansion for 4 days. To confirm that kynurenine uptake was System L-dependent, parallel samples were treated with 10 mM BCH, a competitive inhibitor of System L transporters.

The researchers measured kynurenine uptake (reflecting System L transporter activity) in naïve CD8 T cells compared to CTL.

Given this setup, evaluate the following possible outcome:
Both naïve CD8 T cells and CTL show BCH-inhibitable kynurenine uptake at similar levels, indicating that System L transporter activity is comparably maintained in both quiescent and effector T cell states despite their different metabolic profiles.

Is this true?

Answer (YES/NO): NO